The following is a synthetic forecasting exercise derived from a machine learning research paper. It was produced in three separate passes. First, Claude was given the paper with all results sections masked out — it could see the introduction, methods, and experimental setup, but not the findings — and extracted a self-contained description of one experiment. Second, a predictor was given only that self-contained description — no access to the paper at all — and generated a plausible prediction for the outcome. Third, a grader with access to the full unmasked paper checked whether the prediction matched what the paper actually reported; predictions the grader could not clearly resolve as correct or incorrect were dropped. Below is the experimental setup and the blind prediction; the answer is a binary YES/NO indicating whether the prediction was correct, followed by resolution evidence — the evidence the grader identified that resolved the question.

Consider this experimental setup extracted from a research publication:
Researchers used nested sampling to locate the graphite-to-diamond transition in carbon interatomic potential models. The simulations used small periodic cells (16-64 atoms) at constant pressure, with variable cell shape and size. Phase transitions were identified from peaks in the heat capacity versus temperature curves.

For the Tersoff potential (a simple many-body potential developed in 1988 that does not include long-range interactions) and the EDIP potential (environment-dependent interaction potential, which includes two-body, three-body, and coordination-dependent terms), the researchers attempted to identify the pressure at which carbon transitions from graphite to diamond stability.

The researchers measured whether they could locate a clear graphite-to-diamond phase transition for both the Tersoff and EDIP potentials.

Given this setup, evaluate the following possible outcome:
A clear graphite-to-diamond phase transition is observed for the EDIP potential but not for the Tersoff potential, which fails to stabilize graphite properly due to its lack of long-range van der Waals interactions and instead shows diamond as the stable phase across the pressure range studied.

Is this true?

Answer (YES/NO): NO